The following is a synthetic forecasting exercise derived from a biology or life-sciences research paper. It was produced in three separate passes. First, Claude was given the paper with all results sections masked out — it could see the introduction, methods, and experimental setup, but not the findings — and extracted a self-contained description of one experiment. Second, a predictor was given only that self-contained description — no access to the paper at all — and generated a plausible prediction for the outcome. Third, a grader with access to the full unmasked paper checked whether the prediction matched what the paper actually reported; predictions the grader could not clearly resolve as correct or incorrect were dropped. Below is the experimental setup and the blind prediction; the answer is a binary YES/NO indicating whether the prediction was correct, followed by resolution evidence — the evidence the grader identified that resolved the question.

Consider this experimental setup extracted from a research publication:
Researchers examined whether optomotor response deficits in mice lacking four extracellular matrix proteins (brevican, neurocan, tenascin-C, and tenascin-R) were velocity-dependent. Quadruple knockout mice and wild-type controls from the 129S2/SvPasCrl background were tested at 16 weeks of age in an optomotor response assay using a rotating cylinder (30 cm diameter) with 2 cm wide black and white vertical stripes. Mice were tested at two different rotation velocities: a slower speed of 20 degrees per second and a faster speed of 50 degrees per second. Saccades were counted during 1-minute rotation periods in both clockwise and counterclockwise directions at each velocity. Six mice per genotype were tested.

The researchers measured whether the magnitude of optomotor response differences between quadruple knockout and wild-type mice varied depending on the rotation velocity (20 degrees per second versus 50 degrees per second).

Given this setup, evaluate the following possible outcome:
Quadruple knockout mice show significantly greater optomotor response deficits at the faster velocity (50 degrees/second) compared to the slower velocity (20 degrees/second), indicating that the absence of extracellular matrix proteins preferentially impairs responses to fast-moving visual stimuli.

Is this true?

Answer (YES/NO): NO